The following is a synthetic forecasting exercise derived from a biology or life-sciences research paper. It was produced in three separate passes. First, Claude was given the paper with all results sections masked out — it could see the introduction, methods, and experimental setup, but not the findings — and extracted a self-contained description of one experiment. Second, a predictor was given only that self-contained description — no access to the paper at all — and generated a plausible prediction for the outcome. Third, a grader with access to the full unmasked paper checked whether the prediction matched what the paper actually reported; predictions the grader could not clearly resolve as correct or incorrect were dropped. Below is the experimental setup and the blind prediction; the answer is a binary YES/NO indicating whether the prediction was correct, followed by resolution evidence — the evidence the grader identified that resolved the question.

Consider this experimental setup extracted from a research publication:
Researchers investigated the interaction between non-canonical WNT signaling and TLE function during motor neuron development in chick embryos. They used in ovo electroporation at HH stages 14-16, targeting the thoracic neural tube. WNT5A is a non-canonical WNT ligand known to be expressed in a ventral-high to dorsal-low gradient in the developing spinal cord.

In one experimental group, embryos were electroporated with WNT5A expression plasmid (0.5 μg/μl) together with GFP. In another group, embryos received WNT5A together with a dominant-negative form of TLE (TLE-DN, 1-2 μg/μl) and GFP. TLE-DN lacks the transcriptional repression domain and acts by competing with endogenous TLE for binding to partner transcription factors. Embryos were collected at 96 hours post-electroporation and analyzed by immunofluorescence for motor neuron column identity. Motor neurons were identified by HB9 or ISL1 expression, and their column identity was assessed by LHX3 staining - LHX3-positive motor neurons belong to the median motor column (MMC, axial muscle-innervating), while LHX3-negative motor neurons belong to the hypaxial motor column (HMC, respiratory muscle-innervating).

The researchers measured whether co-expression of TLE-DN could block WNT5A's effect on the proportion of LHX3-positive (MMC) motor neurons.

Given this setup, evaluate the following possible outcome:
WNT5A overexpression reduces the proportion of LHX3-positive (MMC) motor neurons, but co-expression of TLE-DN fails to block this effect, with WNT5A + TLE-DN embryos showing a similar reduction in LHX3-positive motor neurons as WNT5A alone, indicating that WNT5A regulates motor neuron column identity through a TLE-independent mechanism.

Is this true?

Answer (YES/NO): NO